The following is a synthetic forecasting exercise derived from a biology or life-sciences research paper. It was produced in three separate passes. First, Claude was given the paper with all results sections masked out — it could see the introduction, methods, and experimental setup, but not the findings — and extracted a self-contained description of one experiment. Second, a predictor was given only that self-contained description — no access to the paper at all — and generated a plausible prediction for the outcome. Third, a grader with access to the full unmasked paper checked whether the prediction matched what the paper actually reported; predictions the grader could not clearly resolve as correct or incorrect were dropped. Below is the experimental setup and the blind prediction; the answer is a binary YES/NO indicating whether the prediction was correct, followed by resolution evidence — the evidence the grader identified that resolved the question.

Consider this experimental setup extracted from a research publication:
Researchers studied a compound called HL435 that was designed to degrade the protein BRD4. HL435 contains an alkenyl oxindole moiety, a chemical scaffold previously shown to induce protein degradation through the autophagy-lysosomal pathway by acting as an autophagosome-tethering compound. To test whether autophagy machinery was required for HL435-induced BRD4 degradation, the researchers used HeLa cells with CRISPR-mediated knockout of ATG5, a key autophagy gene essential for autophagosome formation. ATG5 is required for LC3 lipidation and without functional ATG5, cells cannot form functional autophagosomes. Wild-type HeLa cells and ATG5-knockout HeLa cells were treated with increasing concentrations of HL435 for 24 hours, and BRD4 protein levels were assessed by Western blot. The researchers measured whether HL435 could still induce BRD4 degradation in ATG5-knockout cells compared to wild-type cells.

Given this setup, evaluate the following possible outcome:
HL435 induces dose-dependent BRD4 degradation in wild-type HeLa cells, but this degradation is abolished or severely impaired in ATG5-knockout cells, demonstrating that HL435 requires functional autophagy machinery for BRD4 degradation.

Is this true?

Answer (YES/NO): NO